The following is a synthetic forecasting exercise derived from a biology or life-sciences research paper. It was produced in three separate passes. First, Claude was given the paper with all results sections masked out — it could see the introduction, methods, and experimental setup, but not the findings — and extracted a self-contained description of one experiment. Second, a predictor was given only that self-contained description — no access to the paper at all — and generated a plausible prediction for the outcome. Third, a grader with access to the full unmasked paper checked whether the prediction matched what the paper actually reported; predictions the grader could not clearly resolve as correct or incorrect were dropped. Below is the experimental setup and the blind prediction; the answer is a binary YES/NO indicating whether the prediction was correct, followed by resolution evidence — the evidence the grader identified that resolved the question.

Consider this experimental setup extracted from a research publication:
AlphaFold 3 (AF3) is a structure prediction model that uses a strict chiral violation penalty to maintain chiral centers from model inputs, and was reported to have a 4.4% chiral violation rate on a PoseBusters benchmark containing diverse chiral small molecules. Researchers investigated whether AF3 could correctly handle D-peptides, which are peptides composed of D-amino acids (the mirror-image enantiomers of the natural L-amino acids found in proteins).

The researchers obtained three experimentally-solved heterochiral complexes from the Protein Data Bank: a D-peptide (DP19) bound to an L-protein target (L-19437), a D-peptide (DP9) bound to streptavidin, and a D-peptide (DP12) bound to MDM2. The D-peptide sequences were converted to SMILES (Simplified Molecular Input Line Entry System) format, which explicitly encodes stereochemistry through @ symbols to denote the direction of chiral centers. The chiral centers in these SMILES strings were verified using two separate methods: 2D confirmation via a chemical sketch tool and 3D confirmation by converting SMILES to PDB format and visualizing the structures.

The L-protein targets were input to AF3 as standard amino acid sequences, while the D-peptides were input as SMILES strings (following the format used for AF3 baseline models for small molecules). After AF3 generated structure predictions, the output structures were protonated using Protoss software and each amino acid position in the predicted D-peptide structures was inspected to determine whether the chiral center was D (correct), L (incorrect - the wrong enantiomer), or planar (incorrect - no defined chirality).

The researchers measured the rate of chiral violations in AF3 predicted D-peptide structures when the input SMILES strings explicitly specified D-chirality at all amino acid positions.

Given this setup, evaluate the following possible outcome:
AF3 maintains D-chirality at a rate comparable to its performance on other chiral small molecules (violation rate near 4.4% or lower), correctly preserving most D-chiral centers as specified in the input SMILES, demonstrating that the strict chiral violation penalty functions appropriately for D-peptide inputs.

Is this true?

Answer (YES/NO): NO